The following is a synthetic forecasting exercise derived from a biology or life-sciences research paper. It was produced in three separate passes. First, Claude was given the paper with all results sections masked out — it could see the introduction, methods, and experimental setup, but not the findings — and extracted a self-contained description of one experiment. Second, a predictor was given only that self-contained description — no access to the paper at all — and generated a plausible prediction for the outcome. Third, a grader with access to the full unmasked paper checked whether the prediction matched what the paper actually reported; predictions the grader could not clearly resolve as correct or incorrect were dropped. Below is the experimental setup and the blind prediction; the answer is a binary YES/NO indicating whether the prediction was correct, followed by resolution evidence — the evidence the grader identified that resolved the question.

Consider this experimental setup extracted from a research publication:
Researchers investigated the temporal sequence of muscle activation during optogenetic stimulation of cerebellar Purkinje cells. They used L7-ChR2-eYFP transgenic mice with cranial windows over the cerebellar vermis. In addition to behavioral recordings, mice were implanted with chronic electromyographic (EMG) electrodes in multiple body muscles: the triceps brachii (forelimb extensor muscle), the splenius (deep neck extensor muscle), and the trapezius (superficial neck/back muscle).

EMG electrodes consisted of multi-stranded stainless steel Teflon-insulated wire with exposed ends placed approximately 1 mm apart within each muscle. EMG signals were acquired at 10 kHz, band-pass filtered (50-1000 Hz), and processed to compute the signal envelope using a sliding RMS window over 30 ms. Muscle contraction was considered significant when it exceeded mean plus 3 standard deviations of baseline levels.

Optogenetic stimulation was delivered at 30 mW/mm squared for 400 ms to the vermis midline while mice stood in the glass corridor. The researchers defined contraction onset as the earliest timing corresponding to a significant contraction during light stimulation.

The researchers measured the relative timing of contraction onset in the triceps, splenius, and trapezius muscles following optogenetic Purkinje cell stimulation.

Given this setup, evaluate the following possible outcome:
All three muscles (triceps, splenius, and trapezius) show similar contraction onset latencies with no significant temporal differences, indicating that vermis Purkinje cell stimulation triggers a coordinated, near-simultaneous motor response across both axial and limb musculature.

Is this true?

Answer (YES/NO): NO